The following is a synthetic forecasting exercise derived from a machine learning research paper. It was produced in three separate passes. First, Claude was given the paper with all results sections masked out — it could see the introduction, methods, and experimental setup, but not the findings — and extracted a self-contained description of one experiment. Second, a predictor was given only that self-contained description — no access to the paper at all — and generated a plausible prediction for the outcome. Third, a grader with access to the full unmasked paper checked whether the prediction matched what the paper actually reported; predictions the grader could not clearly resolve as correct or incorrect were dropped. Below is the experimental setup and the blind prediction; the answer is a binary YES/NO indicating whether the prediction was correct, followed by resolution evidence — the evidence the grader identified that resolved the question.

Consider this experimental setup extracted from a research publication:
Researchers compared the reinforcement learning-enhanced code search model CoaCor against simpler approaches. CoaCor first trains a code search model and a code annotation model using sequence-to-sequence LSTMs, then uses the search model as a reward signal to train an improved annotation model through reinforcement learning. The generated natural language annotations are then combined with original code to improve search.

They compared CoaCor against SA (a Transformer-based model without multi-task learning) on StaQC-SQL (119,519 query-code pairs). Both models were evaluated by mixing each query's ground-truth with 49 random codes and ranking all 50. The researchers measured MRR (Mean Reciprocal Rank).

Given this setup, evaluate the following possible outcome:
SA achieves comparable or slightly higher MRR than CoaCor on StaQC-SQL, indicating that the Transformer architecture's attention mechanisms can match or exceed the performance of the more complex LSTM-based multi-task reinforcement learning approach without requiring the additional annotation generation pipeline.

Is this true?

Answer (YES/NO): NO